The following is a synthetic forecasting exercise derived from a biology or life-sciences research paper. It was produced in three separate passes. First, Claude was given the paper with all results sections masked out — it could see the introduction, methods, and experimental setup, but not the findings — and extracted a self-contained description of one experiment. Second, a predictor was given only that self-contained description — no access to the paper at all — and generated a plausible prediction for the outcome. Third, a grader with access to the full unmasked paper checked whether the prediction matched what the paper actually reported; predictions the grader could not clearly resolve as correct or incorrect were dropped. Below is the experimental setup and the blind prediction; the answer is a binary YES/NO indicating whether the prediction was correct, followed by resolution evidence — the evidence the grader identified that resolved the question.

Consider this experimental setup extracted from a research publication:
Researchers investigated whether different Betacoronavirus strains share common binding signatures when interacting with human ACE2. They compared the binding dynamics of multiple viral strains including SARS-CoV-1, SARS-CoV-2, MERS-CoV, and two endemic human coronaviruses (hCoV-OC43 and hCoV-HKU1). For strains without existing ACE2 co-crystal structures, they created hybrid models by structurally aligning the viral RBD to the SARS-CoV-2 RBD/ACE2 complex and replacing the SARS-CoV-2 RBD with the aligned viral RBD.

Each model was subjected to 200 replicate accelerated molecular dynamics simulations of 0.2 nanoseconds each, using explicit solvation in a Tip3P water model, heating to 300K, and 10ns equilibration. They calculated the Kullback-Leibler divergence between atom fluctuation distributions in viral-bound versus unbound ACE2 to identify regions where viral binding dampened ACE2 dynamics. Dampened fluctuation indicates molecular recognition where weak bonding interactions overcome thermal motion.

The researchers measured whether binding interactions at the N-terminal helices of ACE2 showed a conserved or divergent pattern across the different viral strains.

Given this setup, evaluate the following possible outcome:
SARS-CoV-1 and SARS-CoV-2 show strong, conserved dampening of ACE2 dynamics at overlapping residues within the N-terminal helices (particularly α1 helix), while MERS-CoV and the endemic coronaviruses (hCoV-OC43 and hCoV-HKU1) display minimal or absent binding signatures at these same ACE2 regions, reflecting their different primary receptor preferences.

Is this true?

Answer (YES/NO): NO